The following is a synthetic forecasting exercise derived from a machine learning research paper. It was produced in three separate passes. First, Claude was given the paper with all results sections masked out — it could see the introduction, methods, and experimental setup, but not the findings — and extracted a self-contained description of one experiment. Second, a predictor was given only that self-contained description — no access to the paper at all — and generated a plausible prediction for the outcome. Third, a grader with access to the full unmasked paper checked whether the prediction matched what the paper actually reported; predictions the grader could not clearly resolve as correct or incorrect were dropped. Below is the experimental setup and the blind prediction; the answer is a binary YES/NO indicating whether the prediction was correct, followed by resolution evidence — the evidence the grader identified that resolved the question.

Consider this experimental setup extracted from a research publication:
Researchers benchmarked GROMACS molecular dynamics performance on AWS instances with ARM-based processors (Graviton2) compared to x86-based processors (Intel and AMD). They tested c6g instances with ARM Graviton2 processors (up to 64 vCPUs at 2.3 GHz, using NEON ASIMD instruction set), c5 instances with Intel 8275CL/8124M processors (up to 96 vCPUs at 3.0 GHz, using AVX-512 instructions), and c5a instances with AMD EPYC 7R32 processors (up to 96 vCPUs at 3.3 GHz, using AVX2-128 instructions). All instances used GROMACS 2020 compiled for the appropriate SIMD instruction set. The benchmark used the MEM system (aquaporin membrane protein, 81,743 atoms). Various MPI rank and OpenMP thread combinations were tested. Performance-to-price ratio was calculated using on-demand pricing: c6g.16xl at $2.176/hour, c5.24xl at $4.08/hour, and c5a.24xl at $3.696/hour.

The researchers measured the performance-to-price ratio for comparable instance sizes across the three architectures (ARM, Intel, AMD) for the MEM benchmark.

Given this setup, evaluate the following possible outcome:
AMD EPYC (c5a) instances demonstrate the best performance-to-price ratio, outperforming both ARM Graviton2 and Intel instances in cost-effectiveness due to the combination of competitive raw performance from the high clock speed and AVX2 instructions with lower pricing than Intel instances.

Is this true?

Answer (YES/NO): NO